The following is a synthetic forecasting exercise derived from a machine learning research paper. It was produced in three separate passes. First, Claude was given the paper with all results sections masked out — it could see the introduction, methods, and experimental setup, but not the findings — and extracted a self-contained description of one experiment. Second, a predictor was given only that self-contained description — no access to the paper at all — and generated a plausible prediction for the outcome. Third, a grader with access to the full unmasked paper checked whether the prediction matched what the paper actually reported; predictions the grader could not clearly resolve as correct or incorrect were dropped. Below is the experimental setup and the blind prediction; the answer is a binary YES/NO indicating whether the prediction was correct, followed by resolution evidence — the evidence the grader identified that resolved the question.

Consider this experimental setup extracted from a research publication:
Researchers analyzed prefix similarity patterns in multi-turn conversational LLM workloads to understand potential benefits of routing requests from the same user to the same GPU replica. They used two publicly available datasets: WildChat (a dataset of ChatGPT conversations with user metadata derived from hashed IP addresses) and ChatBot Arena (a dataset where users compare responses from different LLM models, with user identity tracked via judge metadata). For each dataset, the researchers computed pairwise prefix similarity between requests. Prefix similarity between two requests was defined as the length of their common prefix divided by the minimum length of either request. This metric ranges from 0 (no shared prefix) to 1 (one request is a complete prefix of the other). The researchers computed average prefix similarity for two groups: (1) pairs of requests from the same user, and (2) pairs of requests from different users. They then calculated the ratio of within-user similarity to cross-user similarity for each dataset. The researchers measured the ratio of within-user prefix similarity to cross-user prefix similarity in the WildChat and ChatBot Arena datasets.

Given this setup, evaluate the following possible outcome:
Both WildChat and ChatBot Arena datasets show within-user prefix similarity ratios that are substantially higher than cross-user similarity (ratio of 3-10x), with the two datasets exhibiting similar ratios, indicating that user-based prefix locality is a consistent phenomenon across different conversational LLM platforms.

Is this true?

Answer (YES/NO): NO